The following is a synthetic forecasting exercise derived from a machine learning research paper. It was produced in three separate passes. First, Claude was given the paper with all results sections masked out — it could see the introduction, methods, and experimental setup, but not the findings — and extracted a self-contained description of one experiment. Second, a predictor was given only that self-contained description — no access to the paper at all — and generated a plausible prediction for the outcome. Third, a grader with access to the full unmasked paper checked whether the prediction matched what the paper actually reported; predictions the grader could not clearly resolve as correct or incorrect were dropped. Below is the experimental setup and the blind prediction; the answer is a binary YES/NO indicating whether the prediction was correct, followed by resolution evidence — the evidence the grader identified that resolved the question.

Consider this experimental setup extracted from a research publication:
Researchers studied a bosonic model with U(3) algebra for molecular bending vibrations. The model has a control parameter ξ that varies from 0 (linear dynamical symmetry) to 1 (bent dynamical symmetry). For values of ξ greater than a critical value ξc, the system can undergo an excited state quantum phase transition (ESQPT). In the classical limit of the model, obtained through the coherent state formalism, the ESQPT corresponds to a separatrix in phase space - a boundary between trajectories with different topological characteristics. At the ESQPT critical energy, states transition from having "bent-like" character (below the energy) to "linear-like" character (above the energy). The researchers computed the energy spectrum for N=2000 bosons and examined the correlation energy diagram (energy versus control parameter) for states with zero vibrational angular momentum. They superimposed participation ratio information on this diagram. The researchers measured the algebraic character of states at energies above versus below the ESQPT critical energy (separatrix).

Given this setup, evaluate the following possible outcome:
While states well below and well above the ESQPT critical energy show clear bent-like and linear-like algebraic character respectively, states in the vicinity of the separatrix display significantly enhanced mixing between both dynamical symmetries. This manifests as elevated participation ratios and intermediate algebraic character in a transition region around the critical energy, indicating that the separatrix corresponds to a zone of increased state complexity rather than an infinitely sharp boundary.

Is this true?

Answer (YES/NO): NO